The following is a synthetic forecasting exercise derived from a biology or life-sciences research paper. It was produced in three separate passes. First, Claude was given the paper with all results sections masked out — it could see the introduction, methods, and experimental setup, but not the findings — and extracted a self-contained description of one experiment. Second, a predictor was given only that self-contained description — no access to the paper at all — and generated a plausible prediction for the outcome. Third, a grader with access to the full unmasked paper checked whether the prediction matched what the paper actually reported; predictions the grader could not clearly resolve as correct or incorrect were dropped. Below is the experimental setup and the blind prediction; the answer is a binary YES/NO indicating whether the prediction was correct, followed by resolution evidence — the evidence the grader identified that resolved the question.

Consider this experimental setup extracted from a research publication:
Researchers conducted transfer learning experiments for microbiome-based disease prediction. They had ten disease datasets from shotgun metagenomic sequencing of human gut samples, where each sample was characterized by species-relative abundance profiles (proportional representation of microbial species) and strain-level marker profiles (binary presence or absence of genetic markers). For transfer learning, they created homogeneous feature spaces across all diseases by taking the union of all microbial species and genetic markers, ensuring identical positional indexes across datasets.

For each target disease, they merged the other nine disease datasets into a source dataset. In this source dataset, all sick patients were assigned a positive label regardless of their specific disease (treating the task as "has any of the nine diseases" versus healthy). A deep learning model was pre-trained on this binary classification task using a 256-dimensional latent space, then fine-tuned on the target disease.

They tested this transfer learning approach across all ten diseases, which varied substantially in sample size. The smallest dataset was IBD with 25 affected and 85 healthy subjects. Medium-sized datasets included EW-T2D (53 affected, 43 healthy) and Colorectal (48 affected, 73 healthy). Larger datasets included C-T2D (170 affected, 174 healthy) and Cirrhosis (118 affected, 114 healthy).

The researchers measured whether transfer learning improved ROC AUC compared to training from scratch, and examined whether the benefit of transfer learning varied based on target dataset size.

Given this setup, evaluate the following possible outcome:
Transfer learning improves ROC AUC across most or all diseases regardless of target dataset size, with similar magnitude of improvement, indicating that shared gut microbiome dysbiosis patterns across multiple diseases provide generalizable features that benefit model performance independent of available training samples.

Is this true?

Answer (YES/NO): NO